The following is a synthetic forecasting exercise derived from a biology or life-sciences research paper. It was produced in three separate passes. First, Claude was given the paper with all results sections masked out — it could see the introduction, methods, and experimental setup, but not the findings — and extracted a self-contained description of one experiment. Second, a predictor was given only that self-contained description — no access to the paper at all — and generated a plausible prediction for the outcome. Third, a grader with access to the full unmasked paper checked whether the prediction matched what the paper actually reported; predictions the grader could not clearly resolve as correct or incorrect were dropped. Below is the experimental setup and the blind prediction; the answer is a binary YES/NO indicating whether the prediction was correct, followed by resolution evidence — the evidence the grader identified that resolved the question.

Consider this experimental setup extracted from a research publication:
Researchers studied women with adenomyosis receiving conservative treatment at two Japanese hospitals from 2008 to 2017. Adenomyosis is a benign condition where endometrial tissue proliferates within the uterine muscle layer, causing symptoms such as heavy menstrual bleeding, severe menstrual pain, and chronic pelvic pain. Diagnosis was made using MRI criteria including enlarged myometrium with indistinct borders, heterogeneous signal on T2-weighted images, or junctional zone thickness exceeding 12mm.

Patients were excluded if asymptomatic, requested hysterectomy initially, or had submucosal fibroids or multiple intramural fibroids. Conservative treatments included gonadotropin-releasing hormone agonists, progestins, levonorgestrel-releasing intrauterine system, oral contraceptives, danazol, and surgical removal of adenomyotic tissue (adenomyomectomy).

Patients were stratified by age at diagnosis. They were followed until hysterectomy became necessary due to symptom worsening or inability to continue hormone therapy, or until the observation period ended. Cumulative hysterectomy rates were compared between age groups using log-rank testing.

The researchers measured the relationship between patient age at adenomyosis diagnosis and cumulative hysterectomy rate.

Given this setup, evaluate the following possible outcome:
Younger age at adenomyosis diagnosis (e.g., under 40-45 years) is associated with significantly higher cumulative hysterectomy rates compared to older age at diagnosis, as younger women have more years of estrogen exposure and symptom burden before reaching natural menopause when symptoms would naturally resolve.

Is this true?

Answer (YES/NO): NO